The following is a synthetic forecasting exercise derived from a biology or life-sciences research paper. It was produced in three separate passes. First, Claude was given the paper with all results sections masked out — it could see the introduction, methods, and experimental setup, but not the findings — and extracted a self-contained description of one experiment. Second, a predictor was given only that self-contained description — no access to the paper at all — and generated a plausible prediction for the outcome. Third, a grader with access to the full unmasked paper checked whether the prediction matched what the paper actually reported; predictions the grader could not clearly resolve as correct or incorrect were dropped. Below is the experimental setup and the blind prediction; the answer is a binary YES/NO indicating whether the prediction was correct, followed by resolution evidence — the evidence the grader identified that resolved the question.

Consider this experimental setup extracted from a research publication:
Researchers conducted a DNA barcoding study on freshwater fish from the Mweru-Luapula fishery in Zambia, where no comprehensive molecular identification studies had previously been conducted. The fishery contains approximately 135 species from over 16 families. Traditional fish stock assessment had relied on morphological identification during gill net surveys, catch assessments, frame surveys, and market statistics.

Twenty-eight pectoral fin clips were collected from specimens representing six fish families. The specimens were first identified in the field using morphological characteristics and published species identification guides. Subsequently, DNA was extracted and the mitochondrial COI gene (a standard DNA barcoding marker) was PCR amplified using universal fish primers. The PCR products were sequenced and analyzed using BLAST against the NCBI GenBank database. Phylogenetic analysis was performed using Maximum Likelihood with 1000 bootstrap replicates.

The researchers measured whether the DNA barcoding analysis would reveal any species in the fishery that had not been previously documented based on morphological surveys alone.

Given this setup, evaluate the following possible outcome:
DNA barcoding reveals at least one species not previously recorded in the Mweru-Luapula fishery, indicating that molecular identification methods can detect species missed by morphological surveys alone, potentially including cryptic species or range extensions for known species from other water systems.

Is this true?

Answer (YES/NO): YES